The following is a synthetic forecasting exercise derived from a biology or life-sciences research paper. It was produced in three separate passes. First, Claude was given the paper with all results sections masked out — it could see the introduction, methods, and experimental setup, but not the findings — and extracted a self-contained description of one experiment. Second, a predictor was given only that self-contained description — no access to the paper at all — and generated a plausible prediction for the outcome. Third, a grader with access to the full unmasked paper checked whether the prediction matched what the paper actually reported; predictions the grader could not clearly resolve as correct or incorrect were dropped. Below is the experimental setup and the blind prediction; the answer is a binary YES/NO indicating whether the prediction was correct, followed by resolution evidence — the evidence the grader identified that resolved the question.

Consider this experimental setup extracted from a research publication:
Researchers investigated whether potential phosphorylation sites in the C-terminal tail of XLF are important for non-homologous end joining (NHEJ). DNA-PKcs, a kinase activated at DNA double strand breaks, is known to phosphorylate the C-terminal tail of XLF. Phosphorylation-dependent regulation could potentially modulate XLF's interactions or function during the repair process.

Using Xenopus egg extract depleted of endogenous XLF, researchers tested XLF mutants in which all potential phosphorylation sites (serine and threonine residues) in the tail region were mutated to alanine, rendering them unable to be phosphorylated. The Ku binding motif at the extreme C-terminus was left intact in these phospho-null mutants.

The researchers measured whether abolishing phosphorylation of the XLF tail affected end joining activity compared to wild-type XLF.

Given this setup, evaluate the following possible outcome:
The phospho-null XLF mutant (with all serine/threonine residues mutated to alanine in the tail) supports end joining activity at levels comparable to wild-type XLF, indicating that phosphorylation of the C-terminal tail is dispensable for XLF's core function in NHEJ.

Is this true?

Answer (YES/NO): YES